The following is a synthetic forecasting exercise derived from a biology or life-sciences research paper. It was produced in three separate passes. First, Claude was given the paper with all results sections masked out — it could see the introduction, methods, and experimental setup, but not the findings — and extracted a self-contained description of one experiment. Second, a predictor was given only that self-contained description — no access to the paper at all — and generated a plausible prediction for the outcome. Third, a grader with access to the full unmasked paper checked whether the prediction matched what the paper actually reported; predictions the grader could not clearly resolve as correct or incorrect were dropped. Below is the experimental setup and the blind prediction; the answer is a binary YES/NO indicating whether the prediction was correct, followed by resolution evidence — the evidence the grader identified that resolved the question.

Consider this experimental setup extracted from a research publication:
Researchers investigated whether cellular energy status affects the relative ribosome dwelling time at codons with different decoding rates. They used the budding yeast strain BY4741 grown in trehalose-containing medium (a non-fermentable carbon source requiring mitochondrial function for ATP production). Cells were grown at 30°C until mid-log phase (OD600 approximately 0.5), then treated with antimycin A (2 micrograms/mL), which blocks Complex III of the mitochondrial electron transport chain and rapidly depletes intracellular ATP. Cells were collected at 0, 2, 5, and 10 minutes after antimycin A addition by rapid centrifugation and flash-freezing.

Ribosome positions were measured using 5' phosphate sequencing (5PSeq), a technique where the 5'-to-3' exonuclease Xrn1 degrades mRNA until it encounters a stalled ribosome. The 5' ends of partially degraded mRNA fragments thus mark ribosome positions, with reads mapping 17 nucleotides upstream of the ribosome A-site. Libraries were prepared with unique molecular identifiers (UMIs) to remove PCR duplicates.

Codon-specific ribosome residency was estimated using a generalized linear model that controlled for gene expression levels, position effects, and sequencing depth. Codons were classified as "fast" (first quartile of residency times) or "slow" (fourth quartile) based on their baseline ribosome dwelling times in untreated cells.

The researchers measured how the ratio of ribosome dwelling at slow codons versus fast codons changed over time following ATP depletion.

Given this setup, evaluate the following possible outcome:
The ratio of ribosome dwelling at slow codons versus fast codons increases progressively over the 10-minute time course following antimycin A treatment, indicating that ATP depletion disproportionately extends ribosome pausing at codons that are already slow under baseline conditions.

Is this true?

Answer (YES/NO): NO